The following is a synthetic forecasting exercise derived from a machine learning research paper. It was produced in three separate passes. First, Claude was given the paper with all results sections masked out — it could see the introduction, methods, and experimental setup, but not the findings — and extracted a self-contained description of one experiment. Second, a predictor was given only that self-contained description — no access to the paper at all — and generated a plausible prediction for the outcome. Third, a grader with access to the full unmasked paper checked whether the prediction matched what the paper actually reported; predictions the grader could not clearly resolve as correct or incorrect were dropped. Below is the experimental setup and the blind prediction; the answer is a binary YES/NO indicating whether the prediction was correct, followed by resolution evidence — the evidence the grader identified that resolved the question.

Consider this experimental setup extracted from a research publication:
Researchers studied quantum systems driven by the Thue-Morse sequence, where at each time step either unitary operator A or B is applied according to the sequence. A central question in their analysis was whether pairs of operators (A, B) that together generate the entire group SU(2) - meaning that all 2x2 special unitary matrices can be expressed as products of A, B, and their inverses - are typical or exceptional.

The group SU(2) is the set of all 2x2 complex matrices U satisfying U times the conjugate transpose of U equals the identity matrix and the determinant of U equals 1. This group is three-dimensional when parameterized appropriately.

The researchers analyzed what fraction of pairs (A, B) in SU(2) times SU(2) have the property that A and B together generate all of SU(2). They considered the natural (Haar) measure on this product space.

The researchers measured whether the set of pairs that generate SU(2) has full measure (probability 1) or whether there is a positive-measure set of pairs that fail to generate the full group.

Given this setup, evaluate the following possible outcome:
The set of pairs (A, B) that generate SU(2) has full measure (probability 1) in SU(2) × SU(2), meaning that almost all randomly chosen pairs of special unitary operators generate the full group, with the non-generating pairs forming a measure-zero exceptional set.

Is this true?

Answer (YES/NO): YES